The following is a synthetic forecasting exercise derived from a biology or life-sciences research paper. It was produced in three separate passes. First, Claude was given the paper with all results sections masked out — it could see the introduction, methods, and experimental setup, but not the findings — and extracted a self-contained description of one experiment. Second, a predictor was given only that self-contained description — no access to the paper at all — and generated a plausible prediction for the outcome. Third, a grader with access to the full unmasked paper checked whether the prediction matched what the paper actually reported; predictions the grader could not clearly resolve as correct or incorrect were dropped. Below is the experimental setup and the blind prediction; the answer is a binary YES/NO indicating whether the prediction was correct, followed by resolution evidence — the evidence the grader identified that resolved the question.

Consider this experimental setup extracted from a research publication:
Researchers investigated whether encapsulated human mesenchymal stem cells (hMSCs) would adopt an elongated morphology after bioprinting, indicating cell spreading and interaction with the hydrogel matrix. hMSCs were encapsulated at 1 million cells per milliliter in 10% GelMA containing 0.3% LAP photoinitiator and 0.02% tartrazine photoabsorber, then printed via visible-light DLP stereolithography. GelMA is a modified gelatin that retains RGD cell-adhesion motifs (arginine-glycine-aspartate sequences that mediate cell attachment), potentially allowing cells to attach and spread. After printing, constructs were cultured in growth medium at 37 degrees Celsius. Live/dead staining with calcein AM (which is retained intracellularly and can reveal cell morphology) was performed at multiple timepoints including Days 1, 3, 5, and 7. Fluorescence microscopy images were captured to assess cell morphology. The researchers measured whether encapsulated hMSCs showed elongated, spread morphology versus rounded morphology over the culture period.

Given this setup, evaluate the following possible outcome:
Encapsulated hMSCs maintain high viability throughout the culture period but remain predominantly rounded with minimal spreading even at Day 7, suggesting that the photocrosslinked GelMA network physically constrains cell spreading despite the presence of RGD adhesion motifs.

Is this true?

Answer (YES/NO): NO